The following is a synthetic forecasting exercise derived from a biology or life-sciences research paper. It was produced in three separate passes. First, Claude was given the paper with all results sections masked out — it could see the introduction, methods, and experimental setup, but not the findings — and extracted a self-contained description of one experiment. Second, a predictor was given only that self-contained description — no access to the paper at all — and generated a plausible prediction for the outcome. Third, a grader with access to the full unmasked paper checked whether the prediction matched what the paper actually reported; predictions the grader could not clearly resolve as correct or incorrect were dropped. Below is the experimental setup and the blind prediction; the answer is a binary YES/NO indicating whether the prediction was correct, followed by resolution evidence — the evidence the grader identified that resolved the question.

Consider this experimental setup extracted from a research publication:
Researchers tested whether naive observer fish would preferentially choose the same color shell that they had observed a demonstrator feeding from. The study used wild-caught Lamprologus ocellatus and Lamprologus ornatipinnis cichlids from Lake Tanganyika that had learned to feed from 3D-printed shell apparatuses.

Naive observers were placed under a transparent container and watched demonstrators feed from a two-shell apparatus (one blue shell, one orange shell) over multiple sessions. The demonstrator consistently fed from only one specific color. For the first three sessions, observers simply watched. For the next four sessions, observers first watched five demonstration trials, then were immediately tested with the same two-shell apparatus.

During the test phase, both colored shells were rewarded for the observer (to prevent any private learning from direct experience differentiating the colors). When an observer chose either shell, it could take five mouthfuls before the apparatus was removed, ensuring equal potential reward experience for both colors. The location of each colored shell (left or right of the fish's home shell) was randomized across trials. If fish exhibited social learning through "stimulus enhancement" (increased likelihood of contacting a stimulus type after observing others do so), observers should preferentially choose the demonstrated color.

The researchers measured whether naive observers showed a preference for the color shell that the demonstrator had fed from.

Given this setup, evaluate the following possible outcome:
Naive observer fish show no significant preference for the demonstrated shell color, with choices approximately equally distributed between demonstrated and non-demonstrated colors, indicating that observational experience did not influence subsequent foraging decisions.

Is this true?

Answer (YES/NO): YES